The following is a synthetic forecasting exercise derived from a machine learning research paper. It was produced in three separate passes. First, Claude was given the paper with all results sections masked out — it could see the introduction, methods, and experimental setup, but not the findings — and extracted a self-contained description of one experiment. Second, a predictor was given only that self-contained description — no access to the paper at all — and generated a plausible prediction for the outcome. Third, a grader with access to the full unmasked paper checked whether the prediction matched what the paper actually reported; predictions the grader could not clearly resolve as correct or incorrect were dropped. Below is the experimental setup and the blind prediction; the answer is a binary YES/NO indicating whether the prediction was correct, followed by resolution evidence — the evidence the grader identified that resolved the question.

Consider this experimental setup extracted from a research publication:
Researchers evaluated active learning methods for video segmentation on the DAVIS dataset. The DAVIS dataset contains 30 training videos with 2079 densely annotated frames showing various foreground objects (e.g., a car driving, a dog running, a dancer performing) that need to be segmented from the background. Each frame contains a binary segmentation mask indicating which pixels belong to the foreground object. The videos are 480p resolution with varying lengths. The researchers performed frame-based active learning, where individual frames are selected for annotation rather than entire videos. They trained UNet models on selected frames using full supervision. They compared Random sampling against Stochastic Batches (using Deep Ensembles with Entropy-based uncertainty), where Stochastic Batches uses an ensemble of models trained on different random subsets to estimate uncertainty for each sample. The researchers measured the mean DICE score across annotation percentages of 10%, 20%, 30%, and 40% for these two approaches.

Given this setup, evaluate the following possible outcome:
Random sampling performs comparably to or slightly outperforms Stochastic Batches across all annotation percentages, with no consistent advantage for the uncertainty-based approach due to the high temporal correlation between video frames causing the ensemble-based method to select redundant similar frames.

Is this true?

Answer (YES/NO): NO